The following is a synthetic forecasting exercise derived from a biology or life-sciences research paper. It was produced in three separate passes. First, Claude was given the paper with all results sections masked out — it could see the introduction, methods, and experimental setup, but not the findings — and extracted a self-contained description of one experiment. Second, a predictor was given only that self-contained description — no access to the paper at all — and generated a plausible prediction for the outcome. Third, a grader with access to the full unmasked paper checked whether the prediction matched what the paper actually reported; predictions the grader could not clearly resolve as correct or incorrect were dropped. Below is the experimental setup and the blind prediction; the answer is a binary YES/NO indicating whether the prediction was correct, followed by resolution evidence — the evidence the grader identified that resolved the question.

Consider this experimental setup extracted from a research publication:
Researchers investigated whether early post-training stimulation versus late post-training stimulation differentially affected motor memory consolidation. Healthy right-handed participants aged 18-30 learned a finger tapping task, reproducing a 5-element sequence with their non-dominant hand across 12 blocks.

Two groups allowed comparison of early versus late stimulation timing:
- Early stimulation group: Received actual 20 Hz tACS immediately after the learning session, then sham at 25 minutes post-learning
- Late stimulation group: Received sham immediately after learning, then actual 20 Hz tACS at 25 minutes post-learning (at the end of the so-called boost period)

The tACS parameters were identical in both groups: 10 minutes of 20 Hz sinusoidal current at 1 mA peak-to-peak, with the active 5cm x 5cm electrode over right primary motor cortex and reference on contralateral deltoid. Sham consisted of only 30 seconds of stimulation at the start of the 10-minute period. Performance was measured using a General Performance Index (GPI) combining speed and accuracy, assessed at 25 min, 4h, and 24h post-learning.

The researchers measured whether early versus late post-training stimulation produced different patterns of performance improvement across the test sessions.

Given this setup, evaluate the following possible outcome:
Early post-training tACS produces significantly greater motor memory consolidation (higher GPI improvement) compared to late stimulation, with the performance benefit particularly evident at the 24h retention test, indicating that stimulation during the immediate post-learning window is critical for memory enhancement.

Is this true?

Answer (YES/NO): NO